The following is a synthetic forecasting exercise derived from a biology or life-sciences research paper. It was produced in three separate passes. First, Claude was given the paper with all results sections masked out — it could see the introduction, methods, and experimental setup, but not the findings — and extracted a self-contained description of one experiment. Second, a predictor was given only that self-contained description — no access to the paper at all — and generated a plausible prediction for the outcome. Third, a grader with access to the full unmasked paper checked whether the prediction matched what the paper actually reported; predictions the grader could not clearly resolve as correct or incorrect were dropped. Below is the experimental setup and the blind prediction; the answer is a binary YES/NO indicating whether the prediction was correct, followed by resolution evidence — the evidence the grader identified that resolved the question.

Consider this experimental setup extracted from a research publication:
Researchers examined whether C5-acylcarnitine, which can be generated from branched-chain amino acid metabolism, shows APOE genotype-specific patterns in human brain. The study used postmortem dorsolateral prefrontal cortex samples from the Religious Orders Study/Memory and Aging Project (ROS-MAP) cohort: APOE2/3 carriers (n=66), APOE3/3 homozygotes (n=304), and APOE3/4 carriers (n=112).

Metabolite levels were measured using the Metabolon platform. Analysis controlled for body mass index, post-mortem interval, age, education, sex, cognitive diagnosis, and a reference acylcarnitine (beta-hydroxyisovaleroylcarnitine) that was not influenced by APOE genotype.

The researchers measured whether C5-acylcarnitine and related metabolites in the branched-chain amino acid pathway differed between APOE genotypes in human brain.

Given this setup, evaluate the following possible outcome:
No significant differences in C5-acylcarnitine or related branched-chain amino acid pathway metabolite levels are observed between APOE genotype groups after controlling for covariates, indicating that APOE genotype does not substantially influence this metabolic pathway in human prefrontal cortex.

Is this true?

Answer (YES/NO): NO